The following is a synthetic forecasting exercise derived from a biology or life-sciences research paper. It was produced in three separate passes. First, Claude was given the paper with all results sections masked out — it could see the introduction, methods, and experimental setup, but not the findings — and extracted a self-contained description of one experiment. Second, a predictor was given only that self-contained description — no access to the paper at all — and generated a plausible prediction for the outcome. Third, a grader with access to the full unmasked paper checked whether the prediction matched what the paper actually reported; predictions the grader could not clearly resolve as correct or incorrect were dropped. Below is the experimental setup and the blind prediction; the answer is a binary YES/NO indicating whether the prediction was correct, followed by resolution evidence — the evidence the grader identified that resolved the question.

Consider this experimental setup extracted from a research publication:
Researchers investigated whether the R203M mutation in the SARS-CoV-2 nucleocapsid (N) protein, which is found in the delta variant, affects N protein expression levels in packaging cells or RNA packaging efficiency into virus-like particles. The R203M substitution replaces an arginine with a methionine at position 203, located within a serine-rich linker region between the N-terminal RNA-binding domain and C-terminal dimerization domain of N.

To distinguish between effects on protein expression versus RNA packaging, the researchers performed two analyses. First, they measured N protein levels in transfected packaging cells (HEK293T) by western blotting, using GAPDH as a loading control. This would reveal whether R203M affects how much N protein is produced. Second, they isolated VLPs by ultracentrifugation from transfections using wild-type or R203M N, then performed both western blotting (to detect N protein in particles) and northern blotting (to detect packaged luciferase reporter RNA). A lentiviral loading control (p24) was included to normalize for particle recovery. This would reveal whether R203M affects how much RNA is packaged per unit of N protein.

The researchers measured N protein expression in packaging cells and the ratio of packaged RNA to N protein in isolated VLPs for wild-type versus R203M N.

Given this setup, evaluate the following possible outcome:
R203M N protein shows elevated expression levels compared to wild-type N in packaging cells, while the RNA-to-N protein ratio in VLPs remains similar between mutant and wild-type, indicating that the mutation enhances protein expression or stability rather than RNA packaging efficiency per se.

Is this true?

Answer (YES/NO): NO